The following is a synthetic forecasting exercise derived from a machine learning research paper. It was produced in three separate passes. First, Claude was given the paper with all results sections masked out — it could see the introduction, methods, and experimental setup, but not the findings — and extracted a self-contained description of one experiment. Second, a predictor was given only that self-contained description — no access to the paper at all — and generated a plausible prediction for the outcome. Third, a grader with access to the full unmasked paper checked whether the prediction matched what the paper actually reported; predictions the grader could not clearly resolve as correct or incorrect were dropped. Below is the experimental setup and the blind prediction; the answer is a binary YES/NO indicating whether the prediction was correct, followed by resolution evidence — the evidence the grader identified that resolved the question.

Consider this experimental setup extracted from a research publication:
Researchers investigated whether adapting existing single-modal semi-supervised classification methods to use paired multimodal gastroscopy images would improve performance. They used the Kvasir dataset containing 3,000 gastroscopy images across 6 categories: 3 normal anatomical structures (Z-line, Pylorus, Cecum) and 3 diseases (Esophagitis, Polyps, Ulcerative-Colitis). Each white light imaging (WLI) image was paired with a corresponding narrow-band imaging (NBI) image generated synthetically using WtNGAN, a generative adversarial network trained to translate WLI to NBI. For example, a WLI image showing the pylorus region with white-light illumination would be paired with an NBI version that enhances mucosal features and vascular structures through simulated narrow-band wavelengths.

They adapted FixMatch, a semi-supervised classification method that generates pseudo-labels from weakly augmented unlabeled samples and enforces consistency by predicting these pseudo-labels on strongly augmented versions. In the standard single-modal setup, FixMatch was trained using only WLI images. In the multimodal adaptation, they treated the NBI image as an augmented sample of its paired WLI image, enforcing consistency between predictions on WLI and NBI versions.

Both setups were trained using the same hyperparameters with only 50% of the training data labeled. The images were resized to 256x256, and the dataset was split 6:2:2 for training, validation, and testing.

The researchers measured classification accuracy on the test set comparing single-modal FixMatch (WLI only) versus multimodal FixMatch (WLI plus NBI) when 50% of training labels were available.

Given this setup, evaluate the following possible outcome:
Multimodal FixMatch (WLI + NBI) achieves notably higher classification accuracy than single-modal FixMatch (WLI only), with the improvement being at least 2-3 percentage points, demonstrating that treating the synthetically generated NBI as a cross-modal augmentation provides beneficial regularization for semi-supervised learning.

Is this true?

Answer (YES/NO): NO